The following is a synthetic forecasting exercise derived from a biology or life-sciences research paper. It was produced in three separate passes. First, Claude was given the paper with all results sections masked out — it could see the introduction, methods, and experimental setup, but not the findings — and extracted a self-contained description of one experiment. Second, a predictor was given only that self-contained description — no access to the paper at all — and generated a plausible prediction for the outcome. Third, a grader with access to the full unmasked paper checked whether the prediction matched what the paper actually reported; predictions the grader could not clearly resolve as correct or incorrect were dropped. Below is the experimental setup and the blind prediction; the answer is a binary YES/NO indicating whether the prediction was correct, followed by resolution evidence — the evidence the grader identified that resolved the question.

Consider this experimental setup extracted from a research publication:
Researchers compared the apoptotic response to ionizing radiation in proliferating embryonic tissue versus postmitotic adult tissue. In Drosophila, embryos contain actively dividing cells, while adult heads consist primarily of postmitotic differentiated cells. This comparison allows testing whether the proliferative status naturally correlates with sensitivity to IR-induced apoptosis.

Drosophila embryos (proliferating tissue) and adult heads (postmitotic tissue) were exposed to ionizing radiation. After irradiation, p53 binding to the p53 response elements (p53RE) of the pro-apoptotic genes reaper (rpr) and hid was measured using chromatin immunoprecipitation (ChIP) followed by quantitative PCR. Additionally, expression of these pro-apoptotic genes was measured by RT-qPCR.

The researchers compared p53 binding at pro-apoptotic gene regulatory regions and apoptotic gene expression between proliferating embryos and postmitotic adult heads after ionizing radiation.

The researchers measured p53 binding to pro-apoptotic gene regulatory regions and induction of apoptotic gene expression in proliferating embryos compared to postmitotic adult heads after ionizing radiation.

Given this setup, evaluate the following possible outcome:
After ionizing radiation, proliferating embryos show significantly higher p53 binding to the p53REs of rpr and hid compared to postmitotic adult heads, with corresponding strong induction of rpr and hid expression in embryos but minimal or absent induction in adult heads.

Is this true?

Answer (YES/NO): YES